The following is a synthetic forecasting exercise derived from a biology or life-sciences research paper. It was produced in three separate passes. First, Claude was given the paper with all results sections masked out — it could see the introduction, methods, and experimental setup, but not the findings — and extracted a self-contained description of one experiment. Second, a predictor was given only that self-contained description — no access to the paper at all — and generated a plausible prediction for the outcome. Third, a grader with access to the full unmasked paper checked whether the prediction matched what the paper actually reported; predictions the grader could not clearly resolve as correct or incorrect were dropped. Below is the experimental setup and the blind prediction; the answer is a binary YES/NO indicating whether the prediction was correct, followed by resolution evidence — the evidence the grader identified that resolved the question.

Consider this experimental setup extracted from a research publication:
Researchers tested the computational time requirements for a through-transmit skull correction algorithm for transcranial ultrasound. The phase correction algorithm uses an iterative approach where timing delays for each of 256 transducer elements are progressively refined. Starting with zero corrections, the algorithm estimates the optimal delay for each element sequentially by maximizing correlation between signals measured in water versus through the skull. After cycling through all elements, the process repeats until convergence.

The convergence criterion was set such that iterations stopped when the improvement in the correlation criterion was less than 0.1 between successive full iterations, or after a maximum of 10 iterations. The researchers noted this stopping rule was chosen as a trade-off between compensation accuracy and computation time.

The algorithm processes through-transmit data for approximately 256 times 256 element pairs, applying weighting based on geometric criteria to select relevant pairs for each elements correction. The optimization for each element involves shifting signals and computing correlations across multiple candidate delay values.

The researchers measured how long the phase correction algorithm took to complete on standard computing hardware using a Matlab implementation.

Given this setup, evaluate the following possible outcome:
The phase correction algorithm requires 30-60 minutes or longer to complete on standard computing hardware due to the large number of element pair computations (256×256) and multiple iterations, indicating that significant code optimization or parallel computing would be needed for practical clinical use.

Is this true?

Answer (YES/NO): NO